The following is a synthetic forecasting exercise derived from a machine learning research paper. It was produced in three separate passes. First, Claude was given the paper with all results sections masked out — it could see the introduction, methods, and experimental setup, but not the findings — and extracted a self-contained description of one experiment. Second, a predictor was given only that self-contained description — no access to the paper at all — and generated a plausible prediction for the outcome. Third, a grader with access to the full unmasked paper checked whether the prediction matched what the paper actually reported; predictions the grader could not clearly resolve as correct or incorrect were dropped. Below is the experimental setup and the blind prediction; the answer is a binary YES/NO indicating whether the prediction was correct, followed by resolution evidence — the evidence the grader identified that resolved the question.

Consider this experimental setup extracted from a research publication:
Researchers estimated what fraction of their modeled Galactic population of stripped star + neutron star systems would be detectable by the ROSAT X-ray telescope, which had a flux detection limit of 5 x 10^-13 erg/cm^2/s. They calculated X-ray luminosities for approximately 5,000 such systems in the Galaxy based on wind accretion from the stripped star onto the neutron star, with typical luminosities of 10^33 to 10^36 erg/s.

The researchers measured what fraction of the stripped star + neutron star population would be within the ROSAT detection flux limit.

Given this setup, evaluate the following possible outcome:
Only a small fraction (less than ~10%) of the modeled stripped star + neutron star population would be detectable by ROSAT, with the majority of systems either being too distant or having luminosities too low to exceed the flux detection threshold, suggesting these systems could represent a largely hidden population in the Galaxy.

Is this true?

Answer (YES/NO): NO